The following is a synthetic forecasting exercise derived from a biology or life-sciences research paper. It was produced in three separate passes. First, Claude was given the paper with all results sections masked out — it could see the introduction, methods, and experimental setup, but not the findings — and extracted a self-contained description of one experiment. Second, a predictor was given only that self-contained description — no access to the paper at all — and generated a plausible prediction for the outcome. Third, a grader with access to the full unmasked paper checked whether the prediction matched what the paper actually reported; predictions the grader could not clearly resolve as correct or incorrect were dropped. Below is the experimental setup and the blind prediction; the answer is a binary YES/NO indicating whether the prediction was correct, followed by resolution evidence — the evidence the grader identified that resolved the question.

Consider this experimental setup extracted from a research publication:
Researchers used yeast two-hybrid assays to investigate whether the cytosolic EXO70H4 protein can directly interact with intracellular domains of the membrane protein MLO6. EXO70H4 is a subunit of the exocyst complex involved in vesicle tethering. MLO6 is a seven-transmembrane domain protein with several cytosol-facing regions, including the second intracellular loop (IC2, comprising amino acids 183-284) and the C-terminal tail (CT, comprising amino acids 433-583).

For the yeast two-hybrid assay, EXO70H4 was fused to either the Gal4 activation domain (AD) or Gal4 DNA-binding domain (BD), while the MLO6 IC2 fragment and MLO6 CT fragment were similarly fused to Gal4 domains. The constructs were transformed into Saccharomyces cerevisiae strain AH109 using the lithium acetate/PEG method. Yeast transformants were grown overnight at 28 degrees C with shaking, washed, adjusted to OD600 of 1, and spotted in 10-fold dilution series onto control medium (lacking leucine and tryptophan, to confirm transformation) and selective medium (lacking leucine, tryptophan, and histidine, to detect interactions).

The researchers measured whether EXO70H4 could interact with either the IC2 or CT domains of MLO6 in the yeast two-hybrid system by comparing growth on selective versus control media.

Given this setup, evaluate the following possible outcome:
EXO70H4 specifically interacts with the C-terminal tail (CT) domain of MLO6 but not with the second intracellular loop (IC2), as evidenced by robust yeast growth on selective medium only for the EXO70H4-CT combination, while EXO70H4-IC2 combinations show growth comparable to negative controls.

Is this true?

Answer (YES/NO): YES